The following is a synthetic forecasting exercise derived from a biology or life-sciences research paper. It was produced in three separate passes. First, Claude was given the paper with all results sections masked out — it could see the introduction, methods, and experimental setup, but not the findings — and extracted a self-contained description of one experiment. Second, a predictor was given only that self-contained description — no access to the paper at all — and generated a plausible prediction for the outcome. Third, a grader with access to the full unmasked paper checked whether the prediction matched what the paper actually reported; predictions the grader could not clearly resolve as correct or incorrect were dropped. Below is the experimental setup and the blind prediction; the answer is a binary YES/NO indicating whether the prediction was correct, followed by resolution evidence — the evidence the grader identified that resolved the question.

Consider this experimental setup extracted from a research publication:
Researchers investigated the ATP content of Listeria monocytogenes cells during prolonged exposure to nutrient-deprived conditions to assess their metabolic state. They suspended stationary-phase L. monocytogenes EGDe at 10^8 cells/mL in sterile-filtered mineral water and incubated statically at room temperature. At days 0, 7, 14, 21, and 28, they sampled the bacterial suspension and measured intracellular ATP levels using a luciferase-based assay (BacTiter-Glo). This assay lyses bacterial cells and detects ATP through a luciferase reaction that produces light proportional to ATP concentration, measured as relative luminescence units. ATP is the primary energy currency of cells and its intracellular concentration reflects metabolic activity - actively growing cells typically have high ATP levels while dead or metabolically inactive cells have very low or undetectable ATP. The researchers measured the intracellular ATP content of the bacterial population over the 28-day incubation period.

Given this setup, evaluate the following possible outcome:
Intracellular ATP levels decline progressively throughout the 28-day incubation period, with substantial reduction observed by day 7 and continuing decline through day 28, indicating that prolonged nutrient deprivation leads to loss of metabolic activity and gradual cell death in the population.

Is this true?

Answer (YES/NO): NO